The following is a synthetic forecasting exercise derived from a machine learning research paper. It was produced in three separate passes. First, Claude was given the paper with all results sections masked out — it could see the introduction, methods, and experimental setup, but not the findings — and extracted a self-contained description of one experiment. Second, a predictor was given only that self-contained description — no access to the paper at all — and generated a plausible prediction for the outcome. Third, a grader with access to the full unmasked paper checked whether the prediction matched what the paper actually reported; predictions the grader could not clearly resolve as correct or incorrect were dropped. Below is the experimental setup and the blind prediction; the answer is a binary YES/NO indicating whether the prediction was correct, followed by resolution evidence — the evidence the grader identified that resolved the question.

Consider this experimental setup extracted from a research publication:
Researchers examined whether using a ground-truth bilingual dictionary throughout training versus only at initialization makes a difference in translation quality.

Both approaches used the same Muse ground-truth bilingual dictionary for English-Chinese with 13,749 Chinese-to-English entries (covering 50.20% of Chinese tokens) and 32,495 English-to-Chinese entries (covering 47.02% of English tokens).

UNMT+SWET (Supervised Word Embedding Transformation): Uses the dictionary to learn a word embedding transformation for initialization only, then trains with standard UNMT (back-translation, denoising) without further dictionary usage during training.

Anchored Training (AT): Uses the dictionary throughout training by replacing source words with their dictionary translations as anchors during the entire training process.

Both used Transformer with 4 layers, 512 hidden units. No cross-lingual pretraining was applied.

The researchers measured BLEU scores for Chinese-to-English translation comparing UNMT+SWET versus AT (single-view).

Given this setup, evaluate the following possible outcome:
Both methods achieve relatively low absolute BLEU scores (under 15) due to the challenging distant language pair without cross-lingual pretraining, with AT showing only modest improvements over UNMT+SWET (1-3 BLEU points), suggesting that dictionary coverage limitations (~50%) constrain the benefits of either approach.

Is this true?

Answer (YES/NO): NO